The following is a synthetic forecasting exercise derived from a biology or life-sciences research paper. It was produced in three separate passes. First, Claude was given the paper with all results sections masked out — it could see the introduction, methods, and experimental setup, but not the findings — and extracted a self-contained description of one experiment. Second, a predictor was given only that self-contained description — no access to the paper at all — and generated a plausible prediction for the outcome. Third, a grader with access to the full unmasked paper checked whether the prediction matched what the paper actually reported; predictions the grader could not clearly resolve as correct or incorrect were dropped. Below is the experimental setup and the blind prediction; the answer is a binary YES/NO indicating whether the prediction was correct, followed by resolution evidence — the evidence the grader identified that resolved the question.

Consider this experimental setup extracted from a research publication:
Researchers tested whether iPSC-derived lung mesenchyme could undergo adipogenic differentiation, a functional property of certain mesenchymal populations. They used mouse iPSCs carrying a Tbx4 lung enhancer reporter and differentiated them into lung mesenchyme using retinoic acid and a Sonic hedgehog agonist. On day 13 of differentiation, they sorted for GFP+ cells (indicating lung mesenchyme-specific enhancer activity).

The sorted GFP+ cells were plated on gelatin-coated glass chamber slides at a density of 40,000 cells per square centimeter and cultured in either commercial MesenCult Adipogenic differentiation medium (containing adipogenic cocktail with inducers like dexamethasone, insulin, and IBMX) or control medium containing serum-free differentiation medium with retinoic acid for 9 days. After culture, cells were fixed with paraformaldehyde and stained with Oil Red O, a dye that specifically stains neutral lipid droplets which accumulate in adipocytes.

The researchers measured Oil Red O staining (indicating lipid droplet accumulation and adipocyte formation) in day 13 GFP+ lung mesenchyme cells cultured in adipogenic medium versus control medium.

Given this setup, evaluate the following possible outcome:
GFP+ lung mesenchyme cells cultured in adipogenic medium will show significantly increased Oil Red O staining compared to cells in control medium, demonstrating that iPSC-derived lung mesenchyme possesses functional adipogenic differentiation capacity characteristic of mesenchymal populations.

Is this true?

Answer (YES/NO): YES